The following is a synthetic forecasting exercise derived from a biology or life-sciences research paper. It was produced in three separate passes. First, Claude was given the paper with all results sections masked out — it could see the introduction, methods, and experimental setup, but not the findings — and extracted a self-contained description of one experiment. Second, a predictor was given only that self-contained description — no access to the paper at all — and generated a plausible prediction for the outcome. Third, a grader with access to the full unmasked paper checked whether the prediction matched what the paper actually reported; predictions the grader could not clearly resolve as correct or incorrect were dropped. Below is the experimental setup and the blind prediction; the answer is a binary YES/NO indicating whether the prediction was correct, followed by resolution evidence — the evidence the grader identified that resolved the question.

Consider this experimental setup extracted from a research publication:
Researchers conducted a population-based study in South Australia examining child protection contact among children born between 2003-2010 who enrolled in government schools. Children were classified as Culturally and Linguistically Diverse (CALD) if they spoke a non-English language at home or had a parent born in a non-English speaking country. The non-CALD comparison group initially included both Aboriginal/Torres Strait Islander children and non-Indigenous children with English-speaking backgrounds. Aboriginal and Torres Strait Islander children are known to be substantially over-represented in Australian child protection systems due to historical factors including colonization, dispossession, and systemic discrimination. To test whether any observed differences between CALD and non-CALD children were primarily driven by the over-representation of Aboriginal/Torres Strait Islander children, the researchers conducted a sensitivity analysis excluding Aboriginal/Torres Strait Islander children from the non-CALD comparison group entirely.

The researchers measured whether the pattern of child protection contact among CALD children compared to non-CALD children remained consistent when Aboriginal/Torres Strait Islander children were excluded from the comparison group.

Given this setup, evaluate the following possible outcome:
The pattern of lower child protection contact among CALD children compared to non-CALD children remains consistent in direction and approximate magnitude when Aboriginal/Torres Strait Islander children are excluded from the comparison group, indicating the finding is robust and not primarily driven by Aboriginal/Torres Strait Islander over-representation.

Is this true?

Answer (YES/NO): YES